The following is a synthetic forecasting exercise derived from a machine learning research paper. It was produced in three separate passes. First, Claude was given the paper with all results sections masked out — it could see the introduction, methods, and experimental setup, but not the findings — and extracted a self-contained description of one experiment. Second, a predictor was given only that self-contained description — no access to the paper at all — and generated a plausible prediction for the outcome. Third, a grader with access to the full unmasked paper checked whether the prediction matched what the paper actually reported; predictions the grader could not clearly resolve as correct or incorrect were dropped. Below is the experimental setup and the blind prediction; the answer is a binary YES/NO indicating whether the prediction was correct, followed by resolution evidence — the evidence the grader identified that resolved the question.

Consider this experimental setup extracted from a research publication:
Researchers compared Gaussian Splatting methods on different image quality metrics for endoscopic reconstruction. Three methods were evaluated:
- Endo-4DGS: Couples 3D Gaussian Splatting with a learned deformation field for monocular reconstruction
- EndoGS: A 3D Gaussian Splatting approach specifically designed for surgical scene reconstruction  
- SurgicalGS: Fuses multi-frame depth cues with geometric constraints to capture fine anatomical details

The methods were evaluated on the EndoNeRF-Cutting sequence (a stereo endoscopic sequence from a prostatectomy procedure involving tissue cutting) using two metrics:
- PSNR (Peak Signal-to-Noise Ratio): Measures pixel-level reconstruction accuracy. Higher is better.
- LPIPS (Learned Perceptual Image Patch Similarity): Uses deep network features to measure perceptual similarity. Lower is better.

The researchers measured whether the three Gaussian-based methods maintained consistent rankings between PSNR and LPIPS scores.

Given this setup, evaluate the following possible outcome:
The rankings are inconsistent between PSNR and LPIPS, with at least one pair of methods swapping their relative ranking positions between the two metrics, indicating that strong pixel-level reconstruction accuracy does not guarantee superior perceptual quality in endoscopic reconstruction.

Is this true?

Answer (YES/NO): YES